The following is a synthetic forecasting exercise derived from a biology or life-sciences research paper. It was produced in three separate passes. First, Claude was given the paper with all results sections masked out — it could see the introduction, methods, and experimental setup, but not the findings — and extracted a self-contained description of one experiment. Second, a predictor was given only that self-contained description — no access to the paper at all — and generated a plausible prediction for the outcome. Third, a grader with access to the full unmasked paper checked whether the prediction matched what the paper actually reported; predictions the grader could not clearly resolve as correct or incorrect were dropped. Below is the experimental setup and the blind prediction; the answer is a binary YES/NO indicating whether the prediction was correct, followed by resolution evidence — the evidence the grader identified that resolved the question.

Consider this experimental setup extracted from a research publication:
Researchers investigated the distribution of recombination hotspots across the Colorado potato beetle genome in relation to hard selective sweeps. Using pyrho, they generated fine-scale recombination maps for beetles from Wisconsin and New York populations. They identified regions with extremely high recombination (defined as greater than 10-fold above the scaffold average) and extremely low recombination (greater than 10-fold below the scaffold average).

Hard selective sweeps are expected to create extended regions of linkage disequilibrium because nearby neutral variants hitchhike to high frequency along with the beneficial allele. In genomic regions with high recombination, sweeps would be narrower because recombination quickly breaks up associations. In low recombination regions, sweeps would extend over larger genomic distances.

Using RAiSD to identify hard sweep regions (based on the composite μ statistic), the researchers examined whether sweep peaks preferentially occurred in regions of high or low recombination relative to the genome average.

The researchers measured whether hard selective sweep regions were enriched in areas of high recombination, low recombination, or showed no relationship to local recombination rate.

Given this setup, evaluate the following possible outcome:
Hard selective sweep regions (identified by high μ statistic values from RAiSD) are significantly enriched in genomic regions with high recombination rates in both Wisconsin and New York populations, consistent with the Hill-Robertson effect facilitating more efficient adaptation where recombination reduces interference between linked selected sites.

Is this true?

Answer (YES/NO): NO